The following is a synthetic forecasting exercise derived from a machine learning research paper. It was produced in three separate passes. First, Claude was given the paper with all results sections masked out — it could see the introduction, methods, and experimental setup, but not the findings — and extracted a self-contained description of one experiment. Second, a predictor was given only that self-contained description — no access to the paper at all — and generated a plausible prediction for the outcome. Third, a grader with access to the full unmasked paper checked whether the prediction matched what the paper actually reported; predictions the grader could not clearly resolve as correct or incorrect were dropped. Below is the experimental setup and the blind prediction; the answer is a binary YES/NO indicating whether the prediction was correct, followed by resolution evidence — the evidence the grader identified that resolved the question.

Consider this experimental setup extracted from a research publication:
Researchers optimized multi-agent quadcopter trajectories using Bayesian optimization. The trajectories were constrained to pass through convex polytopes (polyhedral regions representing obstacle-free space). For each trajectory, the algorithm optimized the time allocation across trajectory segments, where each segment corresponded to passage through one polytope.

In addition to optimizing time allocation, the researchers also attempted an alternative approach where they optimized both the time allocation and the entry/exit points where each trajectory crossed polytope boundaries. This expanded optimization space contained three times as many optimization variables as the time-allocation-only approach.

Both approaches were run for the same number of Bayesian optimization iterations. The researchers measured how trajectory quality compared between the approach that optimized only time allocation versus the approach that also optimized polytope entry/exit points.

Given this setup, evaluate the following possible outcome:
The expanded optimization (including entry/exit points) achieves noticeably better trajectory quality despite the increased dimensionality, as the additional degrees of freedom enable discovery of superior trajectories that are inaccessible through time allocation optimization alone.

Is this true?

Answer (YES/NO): NO